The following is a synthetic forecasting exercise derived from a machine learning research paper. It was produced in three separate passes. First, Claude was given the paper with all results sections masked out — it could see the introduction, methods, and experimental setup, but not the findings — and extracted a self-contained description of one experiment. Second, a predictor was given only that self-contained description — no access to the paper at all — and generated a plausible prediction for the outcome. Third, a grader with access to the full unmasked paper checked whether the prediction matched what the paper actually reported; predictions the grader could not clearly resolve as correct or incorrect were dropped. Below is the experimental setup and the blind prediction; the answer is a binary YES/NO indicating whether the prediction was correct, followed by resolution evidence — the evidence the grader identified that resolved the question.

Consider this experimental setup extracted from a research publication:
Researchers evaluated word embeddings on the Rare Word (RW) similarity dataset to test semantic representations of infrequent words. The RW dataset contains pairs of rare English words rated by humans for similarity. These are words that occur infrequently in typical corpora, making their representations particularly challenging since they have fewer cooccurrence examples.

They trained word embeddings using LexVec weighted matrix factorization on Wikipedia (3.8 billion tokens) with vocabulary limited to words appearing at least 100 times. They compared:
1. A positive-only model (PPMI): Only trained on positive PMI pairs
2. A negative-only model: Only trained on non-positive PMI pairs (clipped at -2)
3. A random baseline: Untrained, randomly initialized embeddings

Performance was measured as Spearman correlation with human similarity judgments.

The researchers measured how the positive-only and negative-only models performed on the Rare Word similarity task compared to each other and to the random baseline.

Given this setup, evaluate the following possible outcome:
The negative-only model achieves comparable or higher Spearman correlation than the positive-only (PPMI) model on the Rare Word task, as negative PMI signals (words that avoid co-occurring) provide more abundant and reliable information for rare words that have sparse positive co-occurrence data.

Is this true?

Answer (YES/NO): NO